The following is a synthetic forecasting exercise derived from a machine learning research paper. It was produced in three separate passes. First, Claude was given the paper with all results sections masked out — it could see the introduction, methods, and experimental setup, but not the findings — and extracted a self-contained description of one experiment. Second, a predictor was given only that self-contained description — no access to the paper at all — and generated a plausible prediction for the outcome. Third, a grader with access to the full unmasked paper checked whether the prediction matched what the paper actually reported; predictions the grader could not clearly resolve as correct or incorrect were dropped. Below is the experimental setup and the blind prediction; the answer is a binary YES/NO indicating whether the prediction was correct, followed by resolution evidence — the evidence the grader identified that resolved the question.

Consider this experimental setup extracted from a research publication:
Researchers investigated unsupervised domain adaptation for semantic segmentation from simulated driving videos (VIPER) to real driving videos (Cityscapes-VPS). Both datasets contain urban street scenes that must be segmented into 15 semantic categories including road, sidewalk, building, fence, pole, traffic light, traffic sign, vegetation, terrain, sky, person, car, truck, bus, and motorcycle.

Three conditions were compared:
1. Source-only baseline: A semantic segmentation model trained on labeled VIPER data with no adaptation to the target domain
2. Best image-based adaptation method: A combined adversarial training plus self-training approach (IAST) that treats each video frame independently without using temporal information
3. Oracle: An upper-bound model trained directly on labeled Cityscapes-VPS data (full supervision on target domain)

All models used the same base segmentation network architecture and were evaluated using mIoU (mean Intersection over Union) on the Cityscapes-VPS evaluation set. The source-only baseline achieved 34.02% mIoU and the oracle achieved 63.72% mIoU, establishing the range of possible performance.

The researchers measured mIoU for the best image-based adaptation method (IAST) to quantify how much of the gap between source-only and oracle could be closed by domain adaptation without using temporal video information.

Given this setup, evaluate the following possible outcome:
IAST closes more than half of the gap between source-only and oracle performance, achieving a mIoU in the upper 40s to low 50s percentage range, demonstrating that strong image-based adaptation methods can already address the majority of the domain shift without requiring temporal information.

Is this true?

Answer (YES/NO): YES